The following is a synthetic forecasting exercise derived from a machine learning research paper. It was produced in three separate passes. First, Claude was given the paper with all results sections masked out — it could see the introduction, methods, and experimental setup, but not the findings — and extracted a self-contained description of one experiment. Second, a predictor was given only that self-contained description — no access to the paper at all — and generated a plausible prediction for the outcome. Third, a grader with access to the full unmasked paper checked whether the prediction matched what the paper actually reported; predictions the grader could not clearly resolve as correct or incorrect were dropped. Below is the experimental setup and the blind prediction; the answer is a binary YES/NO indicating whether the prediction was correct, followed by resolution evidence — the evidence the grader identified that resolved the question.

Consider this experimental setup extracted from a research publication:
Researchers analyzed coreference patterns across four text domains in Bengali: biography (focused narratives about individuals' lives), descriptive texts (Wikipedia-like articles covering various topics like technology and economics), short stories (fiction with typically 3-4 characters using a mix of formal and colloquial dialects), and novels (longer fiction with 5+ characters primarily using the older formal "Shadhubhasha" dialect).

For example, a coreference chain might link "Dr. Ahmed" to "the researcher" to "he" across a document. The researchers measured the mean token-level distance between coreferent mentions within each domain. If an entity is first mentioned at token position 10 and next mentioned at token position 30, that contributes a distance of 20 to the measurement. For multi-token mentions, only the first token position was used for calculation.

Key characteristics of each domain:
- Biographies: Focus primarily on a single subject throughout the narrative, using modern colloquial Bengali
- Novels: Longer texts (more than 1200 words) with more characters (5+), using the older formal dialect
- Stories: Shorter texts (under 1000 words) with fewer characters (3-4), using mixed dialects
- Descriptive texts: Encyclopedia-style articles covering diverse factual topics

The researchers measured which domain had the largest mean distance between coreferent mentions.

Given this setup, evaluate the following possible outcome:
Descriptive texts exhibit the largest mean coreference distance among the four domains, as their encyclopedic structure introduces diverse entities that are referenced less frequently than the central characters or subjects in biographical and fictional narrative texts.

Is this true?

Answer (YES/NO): NO